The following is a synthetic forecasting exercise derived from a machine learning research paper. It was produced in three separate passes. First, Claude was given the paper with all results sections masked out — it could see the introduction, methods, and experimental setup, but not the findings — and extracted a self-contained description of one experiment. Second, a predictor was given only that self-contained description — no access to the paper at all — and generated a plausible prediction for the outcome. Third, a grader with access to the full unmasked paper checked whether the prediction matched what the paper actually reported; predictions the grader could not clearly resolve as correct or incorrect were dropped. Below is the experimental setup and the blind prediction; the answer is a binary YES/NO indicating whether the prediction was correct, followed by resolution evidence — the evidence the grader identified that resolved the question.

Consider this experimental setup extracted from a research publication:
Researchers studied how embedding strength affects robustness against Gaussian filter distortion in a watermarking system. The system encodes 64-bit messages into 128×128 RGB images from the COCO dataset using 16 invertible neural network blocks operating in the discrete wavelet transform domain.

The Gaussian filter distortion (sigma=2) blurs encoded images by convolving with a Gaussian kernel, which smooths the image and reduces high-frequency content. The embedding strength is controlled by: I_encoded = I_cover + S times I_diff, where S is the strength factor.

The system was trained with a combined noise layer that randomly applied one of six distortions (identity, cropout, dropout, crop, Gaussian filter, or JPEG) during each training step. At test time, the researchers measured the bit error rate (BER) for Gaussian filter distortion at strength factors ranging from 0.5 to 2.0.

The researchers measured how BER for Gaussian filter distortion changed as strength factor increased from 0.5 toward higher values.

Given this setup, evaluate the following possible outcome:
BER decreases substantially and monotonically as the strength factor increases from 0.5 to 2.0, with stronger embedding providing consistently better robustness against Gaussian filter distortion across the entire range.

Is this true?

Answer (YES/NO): NO